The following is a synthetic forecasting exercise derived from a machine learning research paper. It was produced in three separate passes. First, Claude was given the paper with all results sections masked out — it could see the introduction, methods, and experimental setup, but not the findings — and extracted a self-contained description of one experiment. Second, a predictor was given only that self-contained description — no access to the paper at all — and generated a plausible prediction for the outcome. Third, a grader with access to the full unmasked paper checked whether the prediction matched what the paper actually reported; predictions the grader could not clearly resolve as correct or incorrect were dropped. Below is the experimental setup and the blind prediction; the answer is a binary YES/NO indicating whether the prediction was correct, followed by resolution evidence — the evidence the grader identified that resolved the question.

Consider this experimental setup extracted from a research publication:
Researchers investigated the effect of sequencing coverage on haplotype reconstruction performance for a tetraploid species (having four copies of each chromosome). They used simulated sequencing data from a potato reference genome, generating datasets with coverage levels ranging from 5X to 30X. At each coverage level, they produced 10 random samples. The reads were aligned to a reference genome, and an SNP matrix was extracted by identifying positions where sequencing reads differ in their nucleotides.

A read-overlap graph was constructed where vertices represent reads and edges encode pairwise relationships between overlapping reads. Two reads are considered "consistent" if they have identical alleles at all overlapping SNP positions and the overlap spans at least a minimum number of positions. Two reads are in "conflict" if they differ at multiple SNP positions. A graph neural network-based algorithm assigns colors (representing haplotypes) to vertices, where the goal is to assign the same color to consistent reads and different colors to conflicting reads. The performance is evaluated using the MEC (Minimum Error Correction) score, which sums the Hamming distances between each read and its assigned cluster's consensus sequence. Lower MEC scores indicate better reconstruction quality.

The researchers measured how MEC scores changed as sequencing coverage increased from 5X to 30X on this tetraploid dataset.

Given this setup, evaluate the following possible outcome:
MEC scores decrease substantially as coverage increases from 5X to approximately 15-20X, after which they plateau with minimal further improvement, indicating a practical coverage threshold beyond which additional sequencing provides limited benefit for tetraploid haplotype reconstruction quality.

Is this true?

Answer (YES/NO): NO